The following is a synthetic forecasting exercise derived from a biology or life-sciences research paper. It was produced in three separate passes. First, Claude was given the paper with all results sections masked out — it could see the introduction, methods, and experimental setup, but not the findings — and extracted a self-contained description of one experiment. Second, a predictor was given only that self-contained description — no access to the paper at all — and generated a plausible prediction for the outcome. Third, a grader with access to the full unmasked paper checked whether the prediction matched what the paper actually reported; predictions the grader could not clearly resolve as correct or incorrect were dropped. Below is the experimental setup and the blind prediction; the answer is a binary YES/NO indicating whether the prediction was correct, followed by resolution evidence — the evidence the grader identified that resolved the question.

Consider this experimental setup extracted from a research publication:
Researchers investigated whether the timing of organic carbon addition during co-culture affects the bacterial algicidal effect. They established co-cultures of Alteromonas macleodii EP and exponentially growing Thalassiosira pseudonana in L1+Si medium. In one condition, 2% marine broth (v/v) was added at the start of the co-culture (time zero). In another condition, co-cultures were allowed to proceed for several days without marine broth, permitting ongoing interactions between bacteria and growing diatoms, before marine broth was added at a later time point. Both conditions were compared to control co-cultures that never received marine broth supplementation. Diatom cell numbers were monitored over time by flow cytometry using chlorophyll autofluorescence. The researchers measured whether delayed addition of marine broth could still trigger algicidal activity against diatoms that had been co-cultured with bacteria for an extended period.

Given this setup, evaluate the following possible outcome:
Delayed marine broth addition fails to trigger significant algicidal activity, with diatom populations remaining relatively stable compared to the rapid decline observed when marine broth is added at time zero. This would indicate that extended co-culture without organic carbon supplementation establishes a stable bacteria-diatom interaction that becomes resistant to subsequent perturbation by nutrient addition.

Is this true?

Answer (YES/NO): NO